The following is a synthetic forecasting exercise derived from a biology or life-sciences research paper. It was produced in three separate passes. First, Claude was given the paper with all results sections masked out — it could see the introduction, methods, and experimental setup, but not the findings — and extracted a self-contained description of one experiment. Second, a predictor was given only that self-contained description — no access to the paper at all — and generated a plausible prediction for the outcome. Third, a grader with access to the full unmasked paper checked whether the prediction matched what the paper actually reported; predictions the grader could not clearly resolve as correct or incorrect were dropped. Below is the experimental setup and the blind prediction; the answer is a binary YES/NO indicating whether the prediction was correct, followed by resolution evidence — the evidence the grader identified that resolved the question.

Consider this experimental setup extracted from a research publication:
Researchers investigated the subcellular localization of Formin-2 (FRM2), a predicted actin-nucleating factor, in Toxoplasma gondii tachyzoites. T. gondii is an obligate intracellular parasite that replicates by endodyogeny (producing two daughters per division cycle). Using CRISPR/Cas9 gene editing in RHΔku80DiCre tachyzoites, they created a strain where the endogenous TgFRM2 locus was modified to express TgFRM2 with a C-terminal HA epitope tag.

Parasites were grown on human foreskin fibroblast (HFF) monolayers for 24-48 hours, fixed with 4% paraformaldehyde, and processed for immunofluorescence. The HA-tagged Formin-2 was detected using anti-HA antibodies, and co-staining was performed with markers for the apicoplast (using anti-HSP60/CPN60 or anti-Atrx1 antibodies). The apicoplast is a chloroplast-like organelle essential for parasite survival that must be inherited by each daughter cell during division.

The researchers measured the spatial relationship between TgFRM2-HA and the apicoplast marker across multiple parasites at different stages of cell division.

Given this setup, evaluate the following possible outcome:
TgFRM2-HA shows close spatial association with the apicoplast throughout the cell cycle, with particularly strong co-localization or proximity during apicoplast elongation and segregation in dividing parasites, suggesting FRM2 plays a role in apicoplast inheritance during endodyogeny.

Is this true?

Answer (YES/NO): NO